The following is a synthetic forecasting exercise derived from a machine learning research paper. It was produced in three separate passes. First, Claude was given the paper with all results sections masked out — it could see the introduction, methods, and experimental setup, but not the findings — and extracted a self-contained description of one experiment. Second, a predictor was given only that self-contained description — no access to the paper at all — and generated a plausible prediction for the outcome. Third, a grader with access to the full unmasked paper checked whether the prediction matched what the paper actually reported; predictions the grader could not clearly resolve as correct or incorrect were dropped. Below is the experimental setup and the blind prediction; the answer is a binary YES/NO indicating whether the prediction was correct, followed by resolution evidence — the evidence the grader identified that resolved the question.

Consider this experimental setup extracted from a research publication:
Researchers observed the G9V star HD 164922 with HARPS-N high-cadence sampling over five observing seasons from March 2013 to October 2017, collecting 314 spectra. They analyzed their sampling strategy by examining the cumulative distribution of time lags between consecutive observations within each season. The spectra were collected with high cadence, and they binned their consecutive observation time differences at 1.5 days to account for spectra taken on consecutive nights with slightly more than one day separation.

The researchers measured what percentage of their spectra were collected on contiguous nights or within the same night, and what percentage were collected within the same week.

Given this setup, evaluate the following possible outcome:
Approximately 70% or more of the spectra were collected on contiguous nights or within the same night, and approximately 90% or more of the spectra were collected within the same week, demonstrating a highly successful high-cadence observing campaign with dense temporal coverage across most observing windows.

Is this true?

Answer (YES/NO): NO